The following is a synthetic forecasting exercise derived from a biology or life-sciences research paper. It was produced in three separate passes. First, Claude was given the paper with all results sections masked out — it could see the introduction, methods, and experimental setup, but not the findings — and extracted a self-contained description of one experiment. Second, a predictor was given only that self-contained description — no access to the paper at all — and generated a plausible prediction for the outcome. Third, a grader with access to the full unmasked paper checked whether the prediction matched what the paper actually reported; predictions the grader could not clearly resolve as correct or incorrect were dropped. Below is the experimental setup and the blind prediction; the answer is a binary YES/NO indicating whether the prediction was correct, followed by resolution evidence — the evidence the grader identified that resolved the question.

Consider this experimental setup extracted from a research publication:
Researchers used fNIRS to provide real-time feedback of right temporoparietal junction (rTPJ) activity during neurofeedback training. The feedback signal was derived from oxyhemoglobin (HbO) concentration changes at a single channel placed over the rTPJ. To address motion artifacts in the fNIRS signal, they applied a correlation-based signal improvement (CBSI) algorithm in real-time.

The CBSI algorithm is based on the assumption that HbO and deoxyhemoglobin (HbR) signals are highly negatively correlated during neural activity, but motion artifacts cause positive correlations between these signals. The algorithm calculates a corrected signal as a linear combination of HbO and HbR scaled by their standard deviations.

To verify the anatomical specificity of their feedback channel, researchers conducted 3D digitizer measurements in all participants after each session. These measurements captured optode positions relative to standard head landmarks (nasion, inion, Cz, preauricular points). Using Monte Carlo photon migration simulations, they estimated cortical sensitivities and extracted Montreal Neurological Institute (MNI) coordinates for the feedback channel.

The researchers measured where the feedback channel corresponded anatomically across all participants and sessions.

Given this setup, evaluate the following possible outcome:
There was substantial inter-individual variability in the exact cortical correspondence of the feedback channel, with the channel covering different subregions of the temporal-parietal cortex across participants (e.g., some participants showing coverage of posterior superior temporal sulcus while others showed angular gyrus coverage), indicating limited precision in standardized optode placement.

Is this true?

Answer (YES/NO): NO